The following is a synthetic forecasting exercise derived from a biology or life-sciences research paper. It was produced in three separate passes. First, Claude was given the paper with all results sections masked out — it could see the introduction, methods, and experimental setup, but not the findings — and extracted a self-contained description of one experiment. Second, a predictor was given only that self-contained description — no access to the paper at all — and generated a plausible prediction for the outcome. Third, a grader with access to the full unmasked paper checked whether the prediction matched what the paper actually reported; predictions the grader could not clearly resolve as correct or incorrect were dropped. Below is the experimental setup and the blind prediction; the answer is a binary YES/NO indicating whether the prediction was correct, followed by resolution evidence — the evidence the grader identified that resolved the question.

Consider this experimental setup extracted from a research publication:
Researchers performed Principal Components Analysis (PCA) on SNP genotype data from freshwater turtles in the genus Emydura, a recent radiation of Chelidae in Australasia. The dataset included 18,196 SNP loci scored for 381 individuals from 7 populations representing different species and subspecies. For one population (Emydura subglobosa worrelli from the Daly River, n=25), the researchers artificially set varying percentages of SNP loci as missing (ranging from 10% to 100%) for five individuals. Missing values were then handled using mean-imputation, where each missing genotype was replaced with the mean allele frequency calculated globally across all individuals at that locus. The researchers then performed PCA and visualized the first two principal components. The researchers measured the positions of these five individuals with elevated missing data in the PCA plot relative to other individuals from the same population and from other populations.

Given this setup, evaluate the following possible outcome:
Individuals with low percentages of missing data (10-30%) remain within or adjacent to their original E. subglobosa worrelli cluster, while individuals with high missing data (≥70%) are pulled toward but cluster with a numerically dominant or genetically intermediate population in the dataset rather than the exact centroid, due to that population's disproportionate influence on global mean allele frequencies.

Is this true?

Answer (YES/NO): NO